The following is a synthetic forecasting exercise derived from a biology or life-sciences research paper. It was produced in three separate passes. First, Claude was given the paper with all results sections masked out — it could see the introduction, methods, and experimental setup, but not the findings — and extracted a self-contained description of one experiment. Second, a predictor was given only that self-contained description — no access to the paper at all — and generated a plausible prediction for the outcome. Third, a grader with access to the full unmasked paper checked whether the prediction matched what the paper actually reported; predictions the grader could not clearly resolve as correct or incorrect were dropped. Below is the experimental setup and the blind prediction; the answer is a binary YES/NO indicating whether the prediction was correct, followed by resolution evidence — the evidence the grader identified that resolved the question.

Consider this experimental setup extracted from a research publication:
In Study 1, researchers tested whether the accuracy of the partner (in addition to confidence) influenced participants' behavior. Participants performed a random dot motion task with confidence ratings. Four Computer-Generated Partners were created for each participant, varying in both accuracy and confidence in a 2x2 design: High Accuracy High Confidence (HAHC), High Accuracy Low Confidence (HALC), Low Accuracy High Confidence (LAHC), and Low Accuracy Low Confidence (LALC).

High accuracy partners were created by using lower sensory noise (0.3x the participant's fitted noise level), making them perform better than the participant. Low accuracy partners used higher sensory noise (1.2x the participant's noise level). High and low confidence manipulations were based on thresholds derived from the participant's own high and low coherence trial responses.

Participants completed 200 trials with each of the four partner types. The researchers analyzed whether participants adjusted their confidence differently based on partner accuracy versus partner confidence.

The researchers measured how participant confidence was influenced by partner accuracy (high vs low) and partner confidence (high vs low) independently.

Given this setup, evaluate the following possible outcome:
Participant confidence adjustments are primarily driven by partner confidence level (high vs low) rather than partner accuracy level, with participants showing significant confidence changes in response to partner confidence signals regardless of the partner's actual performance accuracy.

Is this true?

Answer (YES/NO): YES